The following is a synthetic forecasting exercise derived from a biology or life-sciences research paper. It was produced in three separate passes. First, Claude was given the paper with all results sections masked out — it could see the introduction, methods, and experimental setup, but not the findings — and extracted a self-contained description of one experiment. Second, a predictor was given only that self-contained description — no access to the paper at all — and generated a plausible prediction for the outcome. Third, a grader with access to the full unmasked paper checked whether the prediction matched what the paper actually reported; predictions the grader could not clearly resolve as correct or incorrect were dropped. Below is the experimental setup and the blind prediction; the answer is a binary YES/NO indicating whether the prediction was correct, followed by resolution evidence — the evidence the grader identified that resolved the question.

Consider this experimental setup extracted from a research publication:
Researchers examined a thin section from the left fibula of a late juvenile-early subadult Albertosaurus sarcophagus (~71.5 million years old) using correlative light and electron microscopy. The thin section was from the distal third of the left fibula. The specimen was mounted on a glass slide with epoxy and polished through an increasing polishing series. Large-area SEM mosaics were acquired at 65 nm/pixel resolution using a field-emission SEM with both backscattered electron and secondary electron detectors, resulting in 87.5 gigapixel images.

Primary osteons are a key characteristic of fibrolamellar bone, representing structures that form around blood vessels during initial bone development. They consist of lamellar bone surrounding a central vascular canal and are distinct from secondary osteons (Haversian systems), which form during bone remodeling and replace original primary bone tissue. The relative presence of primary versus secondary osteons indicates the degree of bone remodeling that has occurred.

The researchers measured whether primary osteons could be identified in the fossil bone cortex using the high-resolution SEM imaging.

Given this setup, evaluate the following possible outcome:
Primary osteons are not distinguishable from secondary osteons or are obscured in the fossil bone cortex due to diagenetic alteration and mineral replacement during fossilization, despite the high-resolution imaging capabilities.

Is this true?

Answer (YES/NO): NO